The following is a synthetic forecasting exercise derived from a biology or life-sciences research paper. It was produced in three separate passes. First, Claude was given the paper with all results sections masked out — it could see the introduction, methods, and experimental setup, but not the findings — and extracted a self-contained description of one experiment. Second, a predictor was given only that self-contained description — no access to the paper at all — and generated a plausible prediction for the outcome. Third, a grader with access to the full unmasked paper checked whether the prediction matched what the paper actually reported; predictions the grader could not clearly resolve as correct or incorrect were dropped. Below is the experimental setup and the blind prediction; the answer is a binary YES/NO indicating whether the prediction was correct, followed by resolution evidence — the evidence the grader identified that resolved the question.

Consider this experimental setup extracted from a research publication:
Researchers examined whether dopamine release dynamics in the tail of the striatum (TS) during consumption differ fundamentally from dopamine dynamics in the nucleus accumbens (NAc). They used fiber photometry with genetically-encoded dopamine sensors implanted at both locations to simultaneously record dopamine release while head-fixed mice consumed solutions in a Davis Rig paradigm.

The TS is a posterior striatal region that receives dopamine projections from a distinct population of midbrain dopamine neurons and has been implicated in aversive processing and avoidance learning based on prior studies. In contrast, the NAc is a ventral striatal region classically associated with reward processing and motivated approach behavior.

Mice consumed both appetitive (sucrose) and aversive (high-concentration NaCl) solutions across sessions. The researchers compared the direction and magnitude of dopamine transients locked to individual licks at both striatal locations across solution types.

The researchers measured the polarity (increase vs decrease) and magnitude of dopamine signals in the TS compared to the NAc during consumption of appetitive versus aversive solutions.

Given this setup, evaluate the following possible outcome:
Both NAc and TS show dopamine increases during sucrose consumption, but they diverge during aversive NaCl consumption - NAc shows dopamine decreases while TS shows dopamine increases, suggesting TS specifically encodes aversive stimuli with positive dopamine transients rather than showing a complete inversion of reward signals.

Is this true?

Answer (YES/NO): NO